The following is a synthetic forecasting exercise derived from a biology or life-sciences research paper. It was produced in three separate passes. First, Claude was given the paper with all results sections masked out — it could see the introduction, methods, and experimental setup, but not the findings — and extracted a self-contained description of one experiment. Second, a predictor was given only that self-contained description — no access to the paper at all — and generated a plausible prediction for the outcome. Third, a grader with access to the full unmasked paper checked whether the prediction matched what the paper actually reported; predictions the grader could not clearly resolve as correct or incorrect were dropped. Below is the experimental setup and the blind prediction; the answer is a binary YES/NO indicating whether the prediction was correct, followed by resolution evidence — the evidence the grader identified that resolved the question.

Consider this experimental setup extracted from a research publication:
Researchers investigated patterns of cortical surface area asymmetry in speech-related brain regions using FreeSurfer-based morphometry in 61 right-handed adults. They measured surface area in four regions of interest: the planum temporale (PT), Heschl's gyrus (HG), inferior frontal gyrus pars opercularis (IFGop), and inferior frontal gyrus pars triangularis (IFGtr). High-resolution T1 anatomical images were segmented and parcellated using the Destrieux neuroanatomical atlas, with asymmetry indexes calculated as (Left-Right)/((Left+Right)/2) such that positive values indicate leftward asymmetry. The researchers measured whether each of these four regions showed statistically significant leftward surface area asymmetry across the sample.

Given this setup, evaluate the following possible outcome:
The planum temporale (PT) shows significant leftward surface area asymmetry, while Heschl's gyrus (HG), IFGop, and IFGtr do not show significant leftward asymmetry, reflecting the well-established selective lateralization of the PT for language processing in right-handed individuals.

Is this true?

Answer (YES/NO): NO